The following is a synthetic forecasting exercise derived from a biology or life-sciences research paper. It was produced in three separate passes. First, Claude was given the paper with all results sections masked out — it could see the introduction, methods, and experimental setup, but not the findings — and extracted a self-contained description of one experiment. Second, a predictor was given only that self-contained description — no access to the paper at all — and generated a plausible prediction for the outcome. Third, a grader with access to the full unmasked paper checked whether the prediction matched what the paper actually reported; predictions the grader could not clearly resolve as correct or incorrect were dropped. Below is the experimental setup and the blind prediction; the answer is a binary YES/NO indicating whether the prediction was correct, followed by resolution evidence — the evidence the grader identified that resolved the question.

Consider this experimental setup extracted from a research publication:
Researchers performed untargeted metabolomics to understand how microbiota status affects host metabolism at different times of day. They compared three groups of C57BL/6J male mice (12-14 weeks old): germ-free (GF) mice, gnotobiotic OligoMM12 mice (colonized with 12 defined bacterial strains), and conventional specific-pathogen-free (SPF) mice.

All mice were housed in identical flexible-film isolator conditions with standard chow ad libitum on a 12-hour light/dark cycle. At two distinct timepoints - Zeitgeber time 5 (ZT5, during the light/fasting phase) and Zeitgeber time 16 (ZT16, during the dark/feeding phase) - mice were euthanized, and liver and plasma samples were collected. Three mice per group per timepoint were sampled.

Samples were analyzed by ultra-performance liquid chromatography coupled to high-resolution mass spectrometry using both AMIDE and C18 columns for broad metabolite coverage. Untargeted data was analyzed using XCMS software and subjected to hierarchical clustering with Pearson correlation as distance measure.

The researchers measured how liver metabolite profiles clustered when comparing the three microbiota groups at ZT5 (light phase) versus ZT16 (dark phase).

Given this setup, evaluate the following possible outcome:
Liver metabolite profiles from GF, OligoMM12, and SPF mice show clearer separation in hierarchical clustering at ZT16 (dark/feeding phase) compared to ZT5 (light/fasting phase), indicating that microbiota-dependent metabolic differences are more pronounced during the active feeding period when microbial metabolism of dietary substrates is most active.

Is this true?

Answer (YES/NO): NO